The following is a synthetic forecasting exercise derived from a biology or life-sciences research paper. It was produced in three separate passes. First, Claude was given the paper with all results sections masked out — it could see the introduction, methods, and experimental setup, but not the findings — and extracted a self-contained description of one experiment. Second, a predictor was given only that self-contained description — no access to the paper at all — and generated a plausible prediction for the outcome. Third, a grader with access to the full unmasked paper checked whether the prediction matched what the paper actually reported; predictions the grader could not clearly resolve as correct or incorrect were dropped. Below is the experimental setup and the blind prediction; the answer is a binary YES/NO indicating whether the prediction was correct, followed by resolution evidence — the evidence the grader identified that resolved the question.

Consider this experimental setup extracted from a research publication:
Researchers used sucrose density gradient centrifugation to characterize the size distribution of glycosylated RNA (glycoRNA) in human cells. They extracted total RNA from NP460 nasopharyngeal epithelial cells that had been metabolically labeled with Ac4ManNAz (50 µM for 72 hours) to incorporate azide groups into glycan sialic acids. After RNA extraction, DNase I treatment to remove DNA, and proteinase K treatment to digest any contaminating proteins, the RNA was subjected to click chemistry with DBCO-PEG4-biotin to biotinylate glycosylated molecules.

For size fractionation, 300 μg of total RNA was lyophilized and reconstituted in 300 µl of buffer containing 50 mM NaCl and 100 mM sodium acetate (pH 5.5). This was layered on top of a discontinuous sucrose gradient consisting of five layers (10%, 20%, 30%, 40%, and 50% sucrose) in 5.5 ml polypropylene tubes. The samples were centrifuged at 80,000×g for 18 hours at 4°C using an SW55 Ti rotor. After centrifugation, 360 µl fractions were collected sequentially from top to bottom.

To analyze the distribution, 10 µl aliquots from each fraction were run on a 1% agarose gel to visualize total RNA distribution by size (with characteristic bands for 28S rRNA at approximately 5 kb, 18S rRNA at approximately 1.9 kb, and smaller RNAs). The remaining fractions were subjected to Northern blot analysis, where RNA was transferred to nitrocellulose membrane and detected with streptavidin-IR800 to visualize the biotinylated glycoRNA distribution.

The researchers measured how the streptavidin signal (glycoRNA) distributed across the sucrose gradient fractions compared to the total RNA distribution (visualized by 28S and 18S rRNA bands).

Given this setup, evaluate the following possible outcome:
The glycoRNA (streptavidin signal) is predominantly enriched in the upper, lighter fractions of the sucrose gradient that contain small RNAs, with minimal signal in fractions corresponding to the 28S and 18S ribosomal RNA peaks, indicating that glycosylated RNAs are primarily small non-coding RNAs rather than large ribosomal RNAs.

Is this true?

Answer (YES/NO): NO